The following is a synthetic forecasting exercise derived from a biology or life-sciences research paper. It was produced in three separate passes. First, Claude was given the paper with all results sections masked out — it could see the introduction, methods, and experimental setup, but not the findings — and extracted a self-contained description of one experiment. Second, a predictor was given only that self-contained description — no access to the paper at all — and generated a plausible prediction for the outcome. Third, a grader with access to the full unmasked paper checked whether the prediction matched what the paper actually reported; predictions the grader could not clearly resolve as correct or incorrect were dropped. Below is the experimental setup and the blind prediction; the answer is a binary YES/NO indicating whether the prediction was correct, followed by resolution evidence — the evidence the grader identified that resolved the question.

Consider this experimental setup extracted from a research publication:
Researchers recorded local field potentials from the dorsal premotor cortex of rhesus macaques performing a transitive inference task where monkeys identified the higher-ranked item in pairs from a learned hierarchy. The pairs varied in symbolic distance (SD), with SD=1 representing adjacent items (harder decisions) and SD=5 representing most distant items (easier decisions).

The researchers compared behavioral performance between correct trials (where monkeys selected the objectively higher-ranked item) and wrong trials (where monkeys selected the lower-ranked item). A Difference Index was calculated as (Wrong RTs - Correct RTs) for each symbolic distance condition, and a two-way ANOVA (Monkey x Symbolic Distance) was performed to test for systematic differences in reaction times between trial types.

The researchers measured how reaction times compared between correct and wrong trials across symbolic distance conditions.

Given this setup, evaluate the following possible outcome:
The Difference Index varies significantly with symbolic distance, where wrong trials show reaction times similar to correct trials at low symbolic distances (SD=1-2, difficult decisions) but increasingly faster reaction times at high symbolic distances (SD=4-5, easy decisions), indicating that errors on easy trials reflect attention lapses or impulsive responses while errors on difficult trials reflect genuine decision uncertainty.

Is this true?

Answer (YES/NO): NO